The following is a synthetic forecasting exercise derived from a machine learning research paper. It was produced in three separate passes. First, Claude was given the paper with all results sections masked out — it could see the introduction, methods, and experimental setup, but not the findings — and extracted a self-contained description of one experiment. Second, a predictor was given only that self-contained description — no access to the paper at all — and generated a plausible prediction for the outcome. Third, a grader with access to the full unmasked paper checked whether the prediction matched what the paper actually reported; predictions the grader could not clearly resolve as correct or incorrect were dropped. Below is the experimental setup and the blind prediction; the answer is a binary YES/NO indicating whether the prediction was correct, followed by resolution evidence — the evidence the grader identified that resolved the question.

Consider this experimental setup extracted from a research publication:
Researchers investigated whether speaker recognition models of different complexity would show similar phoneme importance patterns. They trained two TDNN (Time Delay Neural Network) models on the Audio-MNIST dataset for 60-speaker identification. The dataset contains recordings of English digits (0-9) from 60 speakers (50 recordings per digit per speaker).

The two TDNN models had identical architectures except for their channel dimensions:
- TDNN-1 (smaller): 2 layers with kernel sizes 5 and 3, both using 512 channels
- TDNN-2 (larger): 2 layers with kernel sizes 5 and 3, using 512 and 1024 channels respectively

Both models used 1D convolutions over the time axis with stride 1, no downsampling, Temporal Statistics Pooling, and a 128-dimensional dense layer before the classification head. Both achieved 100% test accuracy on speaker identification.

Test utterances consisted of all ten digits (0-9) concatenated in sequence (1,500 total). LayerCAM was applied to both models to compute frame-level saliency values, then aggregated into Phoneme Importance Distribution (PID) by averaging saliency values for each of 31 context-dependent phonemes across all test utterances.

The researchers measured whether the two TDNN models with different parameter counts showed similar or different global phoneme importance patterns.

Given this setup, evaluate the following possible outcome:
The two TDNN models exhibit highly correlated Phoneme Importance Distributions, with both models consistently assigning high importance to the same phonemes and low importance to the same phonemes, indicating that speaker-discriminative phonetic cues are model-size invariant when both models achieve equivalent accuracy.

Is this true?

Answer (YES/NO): YES